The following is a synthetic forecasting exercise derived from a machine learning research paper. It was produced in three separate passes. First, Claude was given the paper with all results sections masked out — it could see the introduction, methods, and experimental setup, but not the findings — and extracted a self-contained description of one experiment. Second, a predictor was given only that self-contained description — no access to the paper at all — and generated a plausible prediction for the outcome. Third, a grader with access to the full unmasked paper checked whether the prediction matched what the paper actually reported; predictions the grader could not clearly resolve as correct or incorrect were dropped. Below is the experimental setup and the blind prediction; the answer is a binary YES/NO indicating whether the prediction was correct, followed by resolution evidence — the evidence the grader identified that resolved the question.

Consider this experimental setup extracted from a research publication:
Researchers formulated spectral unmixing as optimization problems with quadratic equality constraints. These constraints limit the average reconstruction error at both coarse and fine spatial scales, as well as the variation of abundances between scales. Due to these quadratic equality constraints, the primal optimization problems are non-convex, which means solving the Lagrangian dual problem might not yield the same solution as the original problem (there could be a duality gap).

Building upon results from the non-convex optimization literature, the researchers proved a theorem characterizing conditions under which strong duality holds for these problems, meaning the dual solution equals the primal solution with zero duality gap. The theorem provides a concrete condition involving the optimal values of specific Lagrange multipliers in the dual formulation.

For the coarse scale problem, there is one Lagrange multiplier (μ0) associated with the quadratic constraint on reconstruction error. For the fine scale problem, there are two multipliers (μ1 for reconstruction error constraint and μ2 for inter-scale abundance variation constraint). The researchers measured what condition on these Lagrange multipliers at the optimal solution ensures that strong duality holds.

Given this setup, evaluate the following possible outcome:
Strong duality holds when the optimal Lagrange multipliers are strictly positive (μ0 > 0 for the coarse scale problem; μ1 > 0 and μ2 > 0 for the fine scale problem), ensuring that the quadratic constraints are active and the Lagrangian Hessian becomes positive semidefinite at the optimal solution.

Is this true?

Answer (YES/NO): YES